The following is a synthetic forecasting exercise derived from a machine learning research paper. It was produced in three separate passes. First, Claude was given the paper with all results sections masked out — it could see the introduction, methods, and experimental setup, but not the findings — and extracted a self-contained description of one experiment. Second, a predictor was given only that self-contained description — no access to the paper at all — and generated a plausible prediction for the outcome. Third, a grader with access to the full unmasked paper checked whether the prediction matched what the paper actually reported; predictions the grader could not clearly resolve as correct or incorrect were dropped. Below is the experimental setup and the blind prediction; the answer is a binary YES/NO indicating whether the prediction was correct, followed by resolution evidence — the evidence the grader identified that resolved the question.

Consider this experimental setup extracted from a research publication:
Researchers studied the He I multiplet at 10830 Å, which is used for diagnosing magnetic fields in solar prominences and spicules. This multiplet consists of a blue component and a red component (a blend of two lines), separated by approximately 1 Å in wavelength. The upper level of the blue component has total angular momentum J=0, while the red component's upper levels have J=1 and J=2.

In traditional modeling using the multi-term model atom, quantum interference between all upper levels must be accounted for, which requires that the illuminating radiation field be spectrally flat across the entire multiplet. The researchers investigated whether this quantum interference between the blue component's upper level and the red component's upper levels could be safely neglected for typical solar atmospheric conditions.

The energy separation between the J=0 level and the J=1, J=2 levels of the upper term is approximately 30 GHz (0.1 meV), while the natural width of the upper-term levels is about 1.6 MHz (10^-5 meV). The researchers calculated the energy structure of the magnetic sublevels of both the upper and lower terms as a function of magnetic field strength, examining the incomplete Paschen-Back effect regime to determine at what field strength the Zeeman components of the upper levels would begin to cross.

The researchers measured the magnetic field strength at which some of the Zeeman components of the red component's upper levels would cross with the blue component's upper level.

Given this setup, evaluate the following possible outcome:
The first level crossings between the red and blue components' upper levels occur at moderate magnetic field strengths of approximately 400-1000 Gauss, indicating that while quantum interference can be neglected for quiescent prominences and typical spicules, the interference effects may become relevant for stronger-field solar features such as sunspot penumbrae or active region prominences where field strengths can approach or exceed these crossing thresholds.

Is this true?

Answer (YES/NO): NO